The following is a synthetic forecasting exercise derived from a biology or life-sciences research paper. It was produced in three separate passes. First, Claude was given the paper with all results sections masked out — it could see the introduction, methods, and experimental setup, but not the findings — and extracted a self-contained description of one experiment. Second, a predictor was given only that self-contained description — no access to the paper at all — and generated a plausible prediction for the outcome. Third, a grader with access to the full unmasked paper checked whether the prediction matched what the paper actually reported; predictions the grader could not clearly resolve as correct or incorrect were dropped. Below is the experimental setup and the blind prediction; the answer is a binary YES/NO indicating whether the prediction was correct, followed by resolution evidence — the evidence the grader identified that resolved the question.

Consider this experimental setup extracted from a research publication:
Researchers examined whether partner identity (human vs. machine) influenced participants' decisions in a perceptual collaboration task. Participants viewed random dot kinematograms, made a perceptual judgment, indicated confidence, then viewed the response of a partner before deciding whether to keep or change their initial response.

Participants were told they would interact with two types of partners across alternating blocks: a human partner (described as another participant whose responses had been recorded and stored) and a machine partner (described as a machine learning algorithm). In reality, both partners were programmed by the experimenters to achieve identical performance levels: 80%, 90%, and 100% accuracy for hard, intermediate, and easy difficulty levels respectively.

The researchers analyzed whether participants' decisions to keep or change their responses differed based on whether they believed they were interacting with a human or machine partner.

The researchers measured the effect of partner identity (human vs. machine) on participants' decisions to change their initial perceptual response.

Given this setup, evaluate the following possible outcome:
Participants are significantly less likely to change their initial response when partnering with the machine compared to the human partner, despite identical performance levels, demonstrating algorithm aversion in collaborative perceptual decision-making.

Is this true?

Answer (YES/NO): NO